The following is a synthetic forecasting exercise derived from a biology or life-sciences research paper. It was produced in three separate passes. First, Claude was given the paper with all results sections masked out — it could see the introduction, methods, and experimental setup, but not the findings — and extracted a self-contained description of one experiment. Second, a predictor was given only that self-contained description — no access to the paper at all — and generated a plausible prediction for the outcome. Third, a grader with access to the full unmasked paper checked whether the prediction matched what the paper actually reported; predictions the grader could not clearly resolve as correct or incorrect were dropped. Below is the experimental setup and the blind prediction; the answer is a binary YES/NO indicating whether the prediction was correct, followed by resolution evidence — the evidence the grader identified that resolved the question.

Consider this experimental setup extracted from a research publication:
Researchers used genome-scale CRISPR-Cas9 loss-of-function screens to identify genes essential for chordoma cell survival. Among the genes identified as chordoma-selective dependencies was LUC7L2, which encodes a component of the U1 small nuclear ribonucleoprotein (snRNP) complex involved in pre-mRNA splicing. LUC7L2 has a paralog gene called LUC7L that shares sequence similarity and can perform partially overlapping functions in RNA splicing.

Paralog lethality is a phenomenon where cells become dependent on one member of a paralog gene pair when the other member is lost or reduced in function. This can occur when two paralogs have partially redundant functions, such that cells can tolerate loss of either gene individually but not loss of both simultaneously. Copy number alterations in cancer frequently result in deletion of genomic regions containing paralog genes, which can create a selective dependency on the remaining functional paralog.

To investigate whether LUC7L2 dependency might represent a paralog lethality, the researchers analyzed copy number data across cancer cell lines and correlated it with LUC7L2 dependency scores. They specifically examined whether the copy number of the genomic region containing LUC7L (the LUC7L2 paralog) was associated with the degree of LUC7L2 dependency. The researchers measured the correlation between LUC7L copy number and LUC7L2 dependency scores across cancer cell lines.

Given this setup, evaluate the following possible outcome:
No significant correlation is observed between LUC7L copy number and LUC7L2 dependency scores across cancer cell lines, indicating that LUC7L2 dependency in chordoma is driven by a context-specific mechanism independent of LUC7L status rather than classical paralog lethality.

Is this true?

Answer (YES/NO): NO